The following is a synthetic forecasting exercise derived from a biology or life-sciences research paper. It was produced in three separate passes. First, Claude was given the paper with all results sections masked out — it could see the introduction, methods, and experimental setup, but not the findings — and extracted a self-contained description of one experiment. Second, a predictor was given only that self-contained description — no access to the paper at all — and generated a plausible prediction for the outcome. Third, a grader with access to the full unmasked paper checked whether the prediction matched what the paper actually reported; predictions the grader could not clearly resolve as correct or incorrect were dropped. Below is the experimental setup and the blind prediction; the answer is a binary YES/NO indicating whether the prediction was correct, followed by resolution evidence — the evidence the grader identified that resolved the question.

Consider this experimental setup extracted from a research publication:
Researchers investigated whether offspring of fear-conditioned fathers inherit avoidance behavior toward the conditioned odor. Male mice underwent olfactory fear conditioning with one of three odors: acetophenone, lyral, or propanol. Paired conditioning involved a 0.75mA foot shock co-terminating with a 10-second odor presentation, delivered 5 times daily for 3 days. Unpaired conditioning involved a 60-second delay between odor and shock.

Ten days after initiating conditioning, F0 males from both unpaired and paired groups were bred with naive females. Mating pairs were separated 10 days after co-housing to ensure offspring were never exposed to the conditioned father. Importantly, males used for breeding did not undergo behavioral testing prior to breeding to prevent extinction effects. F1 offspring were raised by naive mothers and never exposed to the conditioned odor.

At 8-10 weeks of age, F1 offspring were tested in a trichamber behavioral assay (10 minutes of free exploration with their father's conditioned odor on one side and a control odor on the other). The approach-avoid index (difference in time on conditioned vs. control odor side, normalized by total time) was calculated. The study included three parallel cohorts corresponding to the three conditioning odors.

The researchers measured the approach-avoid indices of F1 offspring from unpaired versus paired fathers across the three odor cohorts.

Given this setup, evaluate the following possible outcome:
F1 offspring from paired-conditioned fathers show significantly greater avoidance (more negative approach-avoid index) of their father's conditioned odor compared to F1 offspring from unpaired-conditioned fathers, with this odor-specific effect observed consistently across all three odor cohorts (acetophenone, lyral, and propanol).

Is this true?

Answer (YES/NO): NO